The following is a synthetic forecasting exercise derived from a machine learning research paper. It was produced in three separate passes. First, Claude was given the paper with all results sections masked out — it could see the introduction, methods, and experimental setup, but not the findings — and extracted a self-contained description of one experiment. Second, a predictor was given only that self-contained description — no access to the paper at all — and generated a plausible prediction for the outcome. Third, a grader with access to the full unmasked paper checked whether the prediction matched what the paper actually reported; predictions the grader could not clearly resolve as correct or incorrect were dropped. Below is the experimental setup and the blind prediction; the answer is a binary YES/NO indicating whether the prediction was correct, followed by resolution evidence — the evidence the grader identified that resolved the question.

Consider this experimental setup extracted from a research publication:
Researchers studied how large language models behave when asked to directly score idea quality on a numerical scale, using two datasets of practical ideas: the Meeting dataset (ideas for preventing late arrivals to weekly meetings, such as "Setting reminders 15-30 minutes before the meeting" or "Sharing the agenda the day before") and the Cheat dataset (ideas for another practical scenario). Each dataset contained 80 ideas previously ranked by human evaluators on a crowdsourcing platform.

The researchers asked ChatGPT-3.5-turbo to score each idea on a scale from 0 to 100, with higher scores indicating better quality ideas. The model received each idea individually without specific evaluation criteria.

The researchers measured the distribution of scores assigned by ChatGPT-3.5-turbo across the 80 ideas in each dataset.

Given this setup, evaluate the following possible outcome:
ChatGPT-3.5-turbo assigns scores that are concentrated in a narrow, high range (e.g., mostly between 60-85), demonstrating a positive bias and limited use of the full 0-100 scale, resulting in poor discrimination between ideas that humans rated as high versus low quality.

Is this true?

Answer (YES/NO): YES